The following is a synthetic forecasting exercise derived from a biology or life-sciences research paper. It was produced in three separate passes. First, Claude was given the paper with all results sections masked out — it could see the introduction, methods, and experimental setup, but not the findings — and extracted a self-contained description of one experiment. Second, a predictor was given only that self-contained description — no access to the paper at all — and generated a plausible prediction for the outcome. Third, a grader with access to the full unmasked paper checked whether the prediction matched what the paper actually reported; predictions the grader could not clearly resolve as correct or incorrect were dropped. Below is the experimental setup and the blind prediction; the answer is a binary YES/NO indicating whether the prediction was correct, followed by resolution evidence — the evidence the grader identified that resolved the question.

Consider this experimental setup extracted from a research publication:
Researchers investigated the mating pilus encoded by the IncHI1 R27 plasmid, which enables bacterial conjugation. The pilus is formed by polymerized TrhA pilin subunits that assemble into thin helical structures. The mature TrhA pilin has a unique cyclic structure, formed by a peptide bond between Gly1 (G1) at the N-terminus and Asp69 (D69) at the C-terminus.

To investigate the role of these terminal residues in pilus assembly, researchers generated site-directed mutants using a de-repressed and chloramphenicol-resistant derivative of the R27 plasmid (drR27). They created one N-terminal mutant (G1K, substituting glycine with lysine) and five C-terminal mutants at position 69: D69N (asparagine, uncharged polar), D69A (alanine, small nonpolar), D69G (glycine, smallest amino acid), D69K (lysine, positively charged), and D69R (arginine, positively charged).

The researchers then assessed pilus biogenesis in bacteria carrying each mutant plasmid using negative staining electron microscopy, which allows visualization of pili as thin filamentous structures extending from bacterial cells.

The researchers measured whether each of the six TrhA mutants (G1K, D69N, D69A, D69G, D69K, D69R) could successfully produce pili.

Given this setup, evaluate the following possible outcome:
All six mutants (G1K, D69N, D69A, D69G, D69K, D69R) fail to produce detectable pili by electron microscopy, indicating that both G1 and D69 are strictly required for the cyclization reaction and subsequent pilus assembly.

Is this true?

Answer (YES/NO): NO